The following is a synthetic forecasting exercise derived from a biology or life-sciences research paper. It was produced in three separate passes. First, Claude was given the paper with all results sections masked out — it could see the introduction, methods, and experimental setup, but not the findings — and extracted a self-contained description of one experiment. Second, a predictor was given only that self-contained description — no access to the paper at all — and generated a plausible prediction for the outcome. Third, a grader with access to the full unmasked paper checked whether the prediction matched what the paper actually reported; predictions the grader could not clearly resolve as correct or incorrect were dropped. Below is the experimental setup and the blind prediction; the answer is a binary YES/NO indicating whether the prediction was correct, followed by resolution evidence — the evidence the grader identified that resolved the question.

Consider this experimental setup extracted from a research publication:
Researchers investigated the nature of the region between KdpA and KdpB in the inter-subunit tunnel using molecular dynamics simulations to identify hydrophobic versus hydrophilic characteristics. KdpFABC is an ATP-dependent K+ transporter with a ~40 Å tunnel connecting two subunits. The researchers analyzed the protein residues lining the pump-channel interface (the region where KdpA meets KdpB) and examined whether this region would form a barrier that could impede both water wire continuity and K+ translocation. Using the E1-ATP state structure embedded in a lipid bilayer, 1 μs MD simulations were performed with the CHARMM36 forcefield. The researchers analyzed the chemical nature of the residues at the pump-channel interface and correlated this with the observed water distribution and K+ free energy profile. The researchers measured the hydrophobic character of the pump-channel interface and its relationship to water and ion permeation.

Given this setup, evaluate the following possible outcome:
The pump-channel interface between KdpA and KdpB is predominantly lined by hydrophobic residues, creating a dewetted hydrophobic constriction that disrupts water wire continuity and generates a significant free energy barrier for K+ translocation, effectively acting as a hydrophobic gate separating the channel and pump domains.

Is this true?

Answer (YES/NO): YES